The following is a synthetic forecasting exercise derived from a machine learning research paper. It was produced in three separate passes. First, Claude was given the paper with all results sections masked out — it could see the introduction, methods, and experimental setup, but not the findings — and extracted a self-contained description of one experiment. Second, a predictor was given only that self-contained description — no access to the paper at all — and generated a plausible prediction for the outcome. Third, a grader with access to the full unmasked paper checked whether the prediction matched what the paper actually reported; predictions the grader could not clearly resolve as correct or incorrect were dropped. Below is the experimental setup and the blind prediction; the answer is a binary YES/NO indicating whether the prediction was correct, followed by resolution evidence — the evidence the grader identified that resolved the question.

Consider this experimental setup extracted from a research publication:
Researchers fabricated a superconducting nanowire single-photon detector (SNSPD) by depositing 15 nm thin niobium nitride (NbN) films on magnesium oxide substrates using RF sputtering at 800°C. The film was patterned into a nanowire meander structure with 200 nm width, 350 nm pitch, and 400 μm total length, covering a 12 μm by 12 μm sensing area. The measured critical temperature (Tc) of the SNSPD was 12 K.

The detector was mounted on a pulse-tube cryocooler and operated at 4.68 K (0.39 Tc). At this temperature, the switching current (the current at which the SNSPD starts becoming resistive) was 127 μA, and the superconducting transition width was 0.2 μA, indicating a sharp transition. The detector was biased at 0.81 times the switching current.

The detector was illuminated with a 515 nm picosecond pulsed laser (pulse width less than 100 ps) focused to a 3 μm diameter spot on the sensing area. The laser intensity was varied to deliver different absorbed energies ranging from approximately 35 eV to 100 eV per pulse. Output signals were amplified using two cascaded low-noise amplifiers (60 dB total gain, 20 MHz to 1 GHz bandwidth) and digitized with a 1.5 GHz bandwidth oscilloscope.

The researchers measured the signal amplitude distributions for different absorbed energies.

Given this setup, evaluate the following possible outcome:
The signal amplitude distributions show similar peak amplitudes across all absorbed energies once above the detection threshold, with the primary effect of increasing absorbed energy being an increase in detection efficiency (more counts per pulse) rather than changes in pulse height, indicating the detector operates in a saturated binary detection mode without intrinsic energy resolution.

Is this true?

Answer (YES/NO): YES